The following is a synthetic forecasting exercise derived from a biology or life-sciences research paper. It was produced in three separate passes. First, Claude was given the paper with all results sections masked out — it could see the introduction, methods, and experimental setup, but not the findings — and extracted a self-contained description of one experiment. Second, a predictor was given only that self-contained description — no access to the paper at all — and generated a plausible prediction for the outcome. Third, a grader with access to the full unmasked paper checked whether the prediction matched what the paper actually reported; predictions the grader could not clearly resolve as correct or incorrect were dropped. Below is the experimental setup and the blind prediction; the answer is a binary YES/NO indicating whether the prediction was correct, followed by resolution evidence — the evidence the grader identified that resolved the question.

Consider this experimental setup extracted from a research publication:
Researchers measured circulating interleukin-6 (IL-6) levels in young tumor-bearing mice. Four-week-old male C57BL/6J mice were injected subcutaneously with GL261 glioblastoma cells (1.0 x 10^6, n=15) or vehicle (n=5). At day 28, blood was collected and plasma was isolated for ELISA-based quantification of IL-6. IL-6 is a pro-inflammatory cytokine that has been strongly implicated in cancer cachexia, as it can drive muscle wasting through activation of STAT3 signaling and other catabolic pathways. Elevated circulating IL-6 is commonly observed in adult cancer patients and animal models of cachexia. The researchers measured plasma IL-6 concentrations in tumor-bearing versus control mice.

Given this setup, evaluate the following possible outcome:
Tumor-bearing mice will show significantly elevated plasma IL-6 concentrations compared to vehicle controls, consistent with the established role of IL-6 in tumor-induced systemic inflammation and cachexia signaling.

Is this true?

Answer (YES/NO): YES